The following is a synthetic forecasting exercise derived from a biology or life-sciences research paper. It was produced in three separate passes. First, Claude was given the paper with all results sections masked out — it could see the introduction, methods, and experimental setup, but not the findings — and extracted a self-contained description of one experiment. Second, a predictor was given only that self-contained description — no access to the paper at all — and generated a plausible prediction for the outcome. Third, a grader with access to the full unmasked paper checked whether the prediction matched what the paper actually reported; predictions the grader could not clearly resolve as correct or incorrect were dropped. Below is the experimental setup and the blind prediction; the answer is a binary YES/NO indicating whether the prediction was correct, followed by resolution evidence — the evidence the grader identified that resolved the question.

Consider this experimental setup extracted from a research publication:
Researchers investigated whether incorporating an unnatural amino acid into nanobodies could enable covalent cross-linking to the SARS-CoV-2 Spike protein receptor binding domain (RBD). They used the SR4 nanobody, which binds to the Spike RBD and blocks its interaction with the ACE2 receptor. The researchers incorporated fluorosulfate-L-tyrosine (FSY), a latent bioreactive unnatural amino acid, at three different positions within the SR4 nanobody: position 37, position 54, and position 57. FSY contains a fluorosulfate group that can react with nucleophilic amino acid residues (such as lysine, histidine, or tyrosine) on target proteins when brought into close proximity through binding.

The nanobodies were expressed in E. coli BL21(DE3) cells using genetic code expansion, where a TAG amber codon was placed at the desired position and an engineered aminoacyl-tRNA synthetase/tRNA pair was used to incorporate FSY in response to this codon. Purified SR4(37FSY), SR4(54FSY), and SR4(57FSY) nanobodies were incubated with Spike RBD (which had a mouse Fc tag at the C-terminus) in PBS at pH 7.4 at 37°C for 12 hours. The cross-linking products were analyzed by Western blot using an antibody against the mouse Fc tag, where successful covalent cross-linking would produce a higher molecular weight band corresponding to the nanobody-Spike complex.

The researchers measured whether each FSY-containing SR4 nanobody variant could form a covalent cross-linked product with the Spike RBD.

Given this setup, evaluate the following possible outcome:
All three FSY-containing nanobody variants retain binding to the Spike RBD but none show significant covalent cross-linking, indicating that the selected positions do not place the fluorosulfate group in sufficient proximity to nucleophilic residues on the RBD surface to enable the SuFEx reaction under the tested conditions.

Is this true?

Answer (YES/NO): NO